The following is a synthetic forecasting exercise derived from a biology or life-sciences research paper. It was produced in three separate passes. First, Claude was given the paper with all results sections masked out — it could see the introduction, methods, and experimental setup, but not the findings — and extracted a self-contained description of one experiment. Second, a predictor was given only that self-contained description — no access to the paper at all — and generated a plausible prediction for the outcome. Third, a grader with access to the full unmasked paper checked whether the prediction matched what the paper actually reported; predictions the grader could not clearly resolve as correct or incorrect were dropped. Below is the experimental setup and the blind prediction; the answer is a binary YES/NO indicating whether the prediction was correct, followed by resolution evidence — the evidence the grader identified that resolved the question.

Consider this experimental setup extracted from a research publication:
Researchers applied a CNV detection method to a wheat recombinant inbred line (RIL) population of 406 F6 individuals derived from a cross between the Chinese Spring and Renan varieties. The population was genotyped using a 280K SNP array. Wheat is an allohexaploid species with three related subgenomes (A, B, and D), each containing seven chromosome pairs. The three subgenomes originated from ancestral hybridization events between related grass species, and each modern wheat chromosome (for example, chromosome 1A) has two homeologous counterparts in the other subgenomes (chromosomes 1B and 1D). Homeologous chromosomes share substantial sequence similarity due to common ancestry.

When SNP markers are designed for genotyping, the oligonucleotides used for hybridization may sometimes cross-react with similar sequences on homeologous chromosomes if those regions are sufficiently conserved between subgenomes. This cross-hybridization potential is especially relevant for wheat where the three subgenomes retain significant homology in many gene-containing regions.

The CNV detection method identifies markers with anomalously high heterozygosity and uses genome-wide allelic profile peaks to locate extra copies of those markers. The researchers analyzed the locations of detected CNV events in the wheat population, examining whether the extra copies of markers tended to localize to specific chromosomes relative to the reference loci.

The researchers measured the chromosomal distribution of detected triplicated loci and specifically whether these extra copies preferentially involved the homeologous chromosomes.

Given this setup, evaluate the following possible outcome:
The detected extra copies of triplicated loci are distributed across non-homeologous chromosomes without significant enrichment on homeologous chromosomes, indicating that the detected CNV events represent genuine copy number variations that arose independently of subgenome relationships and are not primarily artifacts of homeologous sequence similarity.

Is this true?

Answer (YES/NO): NO